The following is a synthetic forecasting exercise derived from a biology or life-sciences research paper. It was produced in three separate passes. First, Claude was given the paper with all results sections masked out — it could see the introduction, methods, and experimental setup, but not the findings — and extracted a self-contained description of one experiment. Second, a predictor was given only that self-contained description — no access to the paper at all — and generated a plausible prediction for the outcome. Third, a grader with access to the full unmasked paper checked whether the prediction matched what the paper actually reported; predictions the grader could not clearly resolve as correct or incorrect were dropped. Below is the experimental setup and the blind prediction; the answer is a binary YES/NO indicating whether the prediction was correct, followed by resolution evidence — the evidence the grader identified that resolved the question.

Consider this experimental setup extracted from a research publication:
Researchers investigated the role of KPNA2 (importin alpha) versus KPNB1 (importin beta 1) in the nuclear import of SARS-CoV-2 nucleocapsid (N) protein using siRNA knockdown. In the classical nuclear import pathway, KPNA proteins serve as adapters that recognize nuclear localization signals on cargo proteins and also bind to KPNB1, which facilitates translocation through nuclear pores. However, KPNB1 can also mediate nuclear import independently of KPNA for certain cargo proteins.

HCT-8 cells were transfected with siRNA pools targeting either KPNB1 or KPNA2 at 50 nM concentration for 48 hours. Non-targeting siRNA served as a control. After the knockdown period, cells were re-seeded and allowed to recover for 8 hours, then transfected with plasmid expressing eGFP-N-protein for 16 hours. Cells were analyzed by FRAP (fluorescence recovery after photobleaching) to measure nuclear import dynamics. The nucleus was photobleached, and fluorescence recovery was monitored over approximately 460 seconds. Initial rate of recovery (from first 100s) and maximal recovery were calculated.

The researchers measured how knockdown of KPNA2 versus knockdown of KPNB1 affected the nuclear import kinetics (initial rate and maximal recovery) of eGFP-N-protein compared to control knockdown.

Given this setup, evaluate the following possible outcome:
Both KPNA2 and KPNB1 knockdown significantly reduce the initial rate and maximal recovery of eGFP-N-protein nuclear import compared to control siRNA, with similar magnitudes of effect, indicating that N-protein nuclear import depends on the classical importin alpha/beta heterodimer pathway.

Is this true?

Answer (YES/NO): NO